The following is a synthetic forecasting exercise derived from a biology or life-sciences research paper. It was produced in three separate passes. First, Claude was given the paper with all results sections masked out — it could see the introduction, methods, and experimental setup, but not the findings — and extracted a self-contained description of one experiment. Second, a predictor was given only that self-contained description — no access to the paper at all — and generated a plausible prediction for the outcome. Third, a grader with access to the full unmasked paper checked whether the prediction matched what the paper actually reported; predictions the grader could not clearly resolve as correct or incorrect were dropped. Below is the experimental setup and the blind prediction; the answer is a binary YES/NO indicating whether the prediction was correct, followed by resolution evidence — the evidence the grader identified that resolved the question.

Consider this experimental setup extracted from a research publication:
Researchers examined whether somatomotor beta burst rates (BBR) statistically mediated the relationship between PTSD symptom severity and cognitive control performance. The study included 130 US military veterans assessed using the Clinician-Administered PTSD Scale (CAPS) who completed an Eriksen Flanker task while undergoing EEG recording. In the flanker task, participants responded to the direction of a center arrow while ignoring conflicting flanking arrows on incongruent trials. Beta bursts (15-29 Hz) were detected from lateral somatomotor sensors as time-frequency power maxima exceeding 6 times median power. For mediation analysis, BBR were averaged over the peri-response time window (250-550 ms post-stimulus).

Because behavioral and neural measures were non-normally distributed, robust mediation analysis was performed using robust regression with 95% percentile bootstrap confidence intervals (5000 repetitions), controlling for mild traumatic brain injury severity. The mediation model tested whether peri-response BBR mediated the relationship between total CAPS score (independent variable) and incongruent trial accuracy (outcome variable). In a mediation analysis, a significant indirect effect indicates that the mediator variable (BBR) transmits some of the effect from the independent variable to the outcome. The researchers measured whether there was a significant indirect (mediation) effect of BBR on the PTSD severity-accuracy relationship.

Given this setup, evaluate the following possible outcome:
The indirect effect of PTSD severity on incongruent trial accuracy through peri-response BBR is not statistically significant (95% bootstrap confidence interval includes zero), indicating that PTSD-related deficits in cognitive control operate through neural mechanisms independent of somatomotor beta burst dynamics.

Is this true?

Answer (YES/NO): NO